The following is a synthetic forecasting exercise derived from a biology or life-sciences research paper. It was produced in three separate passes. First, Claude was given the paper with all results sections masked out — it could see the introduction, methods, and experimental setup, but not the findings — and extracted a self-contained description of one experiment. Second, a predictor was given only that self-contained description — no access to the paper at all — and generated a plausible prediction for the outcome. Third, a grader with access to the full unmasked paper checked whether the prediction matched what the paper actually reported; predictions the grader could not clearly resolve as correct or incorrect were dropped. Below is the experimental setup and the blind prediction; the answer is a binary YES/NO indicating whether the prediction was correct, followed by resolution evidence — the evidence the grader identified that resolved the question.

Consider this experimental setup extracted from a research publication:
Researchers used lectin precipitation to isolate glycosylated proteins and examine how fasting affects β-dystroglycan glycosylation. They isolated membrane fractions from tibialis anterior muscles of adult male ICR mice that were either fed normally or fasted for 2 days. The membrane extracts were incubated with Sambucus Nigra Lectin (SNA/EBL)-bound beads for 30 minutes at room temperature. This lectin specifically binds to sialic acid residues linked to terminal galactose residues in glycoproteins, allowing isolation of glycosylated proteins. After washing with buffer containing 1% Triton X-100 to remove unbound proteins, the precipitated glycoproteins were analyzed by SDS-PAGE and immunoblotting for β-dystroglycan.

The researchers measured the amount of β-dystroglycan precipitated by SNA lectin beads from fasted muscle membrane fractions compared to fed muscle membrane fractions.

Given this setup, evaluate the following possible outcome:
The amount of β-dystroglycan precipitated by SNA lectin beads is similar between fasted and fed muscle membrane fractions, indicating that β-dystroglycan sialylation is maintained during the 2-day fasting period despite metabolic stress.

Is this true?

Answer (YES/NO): NO